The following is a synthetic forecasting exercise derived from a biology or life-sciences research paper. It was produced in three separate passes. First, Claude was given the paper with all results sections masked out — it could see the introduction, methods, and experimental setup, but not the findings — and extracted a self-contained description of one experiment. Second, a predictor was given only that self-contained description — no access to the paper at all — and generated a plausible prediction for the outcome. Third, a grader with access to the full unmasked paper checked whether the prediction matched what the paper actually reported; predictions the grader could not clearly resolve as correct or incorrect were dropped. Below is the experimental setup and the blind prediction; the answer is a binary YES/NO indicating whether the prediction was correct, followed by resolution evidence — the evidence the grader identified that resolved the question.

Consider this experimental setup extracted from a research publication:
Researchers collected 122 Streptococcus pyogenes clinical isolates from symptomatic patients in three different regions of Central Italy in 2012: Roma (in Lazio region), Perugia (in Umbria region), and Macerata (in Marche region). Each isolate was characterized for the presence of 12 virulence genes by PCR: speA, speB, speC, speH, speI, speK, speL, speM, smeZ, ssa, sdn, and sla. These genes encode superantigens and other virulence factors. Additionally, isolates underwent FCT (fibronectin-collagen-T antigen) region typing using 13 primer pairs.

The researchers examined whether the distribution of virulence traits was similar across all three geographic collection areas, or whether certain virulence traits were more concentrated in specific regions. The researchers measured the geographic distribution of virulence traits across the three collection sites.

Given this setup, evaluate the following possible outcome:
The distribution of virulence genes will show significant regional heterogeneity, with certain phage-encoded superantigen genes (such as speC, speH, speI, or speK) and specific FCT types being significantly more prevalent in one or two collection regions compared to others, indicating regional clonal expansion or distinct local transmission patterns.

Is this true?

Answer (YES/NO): NO